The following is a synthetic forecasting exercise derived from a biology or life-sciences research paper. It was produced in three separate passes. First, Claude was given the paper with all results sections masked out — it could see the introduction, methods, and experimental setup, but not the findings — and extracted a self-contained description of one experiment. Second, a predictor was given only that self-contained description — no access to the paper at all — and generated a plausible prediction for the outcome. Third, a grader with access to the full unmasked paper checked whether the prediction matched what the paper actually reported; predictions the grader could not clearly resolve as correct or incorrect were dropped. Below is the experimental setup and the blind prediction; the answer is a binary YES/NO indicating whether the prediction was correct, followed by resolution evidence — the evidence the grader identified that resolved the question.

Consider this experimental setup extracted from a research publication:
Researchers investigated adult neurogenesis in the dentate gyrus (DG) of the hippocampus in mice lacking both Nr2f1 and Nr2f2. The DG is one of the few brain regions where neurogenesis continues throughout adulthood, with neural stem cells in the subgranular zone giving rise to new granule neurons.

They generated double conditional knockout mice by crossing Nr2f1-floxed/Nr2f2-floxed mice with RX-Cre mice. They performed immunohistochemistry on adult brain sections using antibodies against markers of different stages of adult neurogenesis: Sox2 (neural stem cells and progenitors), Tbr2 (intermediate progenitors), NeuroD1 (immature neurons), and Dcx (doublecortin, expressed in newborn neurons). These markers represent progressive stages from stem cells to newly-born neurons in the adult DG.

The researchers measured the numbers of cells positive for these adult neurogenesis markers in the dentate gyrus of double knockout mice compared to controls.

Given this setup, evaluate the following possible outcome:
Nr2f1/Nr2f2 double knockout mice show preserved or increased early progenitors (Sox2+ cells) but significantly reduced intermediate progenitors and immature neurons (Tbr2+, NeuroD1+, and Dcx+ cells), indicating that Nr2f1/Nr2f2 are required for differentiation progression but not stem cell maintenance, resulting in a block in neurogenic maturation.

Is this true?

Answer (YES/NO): YES